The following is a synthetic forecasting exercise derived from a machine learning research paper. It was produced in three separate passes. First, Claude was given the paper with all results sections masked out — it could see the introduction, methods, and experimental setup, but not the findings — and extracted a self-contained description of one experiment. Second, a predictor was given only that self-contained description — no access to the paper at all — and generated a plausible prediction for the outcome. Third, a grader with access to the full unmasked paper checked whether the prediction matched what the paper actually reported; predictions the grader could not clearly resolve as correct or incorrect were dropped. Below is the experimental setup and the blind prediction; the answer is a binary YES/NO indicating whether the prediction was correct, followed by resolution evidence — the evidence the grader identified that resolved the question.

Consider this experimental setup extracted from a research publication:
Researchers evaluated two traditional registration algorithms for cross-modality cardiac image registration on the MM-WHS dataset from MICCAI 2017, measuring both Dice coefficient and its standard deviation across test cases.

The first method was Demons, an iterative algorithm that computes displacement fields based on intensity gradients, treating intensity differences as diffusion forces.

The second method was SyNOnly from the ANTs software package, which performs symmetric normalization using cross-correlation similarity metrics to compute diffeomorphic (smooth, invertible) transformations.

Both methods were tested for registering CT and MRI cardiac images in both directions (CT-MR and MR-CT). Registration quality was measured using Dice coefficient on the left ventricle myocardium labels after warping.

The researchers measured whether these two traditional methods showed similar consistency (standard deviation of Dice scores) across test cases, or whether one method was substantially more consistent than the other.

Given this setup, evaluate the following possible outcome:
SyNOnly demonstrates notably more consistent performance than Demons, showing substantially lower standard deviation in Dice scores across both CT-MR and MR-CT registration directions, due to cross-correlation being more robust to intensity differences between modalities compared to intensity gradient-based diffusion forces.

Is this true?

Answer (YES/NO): NO